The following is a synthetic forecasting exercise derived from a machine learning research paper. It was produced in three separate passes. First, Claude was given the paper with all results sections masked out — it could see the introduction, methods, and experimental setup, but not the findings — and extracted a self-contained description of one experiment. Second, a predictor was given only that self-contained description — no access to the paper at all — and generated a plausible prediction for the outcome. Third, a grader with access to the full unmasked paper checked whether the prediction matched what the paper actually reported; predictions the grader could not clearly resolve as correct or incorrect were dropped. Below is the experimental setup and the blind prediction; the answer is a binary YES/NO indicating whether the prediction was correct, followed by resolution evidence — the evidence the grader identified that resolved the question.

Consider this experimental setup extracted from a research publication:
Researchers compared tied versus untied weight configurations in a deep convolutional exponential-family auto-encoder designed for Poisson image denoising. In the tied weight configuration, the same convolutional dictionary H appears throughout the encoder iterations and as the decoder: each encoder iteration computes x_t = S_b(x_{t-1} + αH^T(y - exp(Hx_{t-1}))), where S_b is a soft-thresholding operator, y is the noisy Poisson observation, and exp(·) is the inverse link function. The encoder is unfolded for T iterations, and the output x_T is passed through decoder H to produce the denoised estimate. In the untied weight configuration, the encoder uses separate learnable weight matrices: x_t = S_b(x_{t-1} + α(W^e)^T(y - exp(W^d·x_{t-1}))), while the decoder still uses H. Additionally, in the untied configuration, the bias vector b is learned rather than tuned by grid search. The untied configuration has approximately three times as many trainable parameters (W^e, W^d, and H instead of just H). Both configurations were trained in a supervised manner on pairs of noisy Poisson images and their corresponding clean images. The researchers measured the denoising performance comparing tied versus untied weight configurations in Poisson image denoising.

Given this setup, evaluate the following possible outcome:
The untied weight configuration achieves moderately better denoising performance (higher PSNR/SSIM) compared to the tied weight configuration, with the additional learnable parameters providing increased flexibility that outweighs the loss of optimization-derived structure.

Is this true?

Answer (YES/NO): YES